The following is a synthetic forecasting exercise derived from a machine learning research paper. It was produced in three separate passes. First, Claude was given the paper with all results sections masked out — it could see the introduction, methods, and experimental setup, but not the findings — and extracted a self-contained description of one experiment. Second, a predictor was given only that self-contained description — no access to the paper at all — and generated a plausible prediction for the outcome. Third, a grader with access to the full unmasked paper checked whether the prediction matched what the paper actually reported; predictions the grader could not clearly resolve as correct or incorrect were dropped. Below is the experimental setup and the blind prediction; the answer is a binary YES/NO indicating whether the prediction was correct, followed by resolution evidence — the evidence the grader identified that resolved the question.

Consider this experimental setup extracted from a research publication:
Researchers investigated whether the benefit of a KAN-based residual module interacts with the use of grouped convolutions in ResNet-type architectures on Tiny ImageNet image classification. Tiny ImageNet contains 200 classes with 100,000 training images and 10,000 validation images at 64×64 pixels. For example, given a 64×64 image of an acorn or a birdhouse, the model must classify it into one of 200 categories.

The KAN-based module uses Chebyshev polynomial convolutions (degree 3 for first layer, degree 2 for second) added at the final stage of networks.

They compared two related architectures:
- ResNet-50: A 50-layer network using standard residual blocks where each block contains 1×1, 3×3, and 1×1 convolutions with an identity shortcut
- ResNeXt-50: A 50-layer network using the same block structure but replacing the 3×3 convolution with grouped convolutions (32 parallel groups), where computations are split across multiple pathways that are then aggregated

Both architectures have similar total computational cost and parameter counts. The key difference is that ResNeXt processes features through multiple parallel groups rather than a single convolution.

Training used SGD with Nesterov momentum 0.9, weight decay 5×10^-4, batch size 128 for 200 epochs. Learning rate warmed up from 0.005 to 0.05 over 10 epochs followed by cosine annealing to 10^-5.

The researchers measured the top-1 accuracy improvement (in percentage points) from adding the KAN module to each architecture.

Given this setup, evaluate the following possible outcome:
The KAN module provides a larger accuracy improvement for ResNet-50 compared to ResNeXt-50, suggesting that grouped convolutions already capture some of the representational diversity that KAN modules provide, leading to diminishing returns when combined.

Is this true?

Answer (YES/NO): NO